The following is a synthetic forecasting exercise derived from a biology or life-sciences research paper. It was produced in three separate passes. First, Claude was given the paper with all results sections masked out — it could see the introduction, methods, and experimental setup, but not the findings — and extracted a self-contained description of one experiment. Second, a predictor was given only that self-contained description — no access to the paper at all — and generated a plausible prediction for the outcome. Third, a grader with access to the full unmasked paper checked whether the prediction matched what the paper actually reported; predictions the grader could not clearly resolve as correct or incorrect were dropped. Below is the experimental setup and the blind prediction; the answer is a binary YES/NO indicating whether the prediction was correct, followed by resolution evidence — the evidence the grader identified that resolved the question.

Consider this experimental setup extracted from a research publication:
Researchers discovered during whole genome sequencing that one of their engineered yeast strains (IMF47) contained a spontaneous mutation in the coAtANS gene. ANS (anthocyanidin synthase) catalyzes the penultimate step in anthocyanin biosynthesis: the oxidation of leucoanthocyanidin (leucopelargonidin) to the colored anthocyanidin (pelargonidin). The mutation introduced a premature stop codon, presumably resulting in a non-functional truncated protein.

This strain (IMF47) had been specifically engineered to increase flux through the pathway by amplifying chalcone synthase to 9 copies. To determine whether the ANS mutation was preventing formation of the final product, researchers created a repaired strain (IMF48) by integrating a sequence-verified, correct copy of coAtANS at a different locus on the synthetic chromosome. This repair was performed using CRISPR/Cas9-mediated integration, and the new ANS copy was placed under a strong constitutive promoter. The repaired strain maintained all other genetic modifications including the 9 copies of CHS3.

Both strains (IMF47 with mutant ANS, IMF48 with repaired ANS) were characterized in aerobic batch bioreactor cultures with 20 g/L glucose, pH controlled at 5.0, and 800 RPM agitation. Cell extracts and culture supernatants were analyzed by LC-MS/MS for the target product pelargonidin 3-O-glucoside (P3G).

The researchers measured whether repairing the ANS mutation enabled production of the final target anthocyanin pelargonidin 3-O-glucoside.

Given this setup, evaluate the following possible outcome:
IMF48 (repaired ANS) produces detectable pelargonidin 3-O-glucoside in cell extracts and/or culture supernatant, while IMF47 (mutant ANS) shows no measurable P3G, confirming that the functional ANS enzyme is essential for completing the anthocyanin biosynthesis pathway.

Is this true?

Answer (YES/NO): YES